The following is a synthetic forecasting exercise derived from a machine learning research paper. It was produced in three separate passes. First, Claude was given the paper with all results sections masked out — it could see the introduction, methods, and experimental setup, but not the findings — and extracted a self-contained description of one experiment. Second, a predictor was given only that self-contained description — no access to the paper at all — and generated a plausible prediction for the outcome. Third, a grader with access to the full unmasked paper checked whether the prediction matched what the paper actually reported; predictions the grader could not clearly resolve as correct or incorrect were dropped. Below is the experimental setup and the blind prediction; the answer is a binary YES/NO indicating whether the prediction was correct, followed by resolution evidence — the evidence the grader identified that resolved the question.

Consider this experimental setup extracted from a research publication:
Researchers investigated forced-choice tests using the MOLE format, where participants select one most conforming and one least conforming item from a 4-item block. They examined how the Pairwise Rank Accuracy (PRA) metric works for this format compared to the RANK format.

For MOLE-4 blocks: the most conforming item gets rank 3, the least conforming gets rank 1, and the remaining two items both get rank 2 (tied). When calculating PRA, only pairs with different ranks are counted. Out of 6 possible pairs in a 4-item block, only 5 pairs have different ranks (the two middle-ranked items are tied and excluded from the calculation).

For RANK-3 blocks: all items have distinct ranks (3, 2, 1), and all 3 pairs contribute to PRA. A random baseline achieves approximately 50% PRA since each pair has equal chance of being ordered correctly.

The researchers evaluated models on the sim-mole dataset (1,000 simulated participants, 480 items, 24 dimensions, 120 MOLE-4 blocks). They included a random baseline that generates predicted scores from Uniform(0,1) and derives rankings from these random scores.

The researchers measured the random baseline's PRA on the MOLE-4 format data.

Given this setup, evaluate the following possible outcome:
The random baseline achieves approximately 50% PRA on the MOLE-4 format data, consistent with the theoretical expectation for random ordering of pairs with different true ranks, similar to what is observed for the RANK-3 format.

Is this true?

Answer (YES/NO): YES